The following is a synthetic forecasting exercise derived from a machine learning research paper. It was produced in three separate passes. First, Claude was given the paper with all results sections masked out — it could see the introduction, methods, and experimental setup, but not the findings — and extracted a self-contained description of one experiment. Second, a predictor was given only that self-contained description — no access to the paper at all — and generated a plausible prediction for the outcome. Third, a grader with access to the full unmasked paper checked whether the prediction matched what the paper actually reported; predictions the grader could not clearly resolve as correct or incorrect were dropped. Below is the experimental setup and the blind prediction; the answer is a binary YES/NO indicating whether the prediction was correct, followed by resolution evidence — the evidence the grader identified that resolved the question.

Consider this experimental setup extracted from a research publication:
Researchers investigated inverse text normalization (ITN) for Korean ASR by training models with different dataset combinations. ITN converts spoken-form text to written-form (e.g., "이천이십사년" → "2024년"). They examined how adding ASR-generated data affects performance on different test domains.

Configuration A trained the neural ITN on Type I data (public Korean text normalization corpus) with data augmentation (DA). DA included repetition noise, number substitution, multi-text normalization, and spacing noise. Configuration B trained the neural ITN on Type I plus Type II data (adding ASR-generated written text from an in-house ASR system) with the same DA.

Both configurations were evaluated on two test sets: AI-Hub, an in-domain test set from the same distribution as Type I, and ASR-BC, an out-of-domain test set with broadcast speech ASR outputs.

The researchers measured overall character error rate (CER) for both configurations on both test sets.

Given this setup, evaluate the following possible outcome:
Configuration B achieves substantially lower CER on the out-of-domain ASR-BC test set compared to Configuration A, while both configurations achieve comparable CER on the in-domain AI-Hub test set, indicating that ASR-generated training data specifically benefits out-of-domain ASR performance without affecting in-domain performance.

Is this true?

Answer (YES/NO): NO